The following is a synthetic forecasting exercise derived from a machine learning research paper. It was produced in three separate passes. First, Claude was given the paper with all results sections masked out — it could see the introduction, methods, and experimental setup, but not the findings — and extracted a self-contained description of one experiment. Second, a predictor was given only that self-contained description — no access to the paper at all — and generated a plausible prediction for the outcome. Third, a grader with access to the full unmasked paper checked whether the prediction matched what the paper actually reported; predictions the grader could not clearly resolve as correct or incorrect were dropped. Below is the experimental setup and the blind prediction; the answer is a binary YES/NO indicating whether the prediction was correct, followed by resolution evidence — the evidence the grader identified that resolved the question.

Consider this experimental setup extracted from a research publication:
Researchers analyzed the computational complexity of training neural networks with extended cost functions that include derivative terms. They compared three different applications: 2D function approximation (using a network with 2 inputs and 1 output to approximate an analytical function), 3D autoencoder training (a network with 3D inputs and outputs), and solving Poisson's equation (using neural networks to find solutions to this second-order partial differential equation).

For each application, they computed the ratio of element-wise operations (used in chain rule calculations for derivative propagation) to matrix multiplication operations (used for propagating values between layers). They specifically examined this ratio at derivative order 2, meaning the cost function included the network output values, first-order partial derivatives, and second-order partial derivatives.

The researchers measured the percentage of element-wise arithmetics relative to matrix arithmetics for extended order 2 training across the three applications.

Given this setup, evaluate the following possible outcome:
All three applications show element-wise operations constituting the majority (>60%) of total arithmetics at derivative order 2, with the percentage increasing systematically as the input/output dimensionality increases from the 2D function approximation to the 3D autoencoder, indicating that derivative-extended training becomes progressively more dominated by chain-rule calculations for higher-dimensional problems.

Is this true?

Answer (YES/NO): NO